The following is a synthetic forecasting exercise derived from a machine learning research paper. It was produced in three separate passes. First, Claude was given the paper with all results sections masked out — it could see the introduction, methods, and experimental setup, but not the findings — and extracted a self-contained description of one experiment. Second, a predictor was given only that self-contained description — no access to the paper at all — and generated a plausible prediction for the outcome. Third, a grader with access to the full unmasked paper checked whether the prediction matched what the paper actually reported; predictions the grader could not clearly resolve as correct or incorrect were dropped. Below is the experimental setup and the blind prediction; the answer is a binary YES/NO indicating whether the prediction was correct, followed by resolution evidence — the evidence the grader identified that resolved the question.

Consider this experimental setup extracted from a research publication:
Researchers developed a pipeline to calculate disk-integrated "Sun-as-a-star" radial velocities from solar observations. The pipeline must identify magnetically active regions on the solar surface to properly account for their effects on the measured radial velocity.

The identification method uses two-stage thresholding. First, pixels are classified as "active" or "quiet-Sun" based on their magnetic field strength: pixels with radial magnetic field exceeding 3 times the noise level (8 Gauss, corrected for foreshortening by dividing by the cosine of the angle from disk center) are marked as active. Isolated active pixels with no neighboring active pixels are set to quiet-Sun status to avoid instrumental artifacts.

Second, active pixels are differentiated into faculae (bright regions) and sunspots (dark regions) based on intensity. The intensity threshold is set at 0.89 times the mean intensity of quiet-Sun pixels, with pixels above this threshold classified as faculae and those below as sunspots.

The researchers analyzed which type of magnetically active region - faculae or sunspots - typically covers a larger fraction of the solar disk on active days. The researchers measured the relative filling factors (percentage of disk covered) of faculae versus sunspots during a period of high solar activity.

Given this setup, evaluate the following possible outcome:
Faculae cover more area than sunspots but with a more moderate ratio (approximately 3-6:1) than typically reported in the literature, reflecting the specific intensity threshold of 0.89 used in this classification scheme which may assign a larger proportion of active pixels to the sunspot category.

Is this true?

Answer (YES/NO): NO